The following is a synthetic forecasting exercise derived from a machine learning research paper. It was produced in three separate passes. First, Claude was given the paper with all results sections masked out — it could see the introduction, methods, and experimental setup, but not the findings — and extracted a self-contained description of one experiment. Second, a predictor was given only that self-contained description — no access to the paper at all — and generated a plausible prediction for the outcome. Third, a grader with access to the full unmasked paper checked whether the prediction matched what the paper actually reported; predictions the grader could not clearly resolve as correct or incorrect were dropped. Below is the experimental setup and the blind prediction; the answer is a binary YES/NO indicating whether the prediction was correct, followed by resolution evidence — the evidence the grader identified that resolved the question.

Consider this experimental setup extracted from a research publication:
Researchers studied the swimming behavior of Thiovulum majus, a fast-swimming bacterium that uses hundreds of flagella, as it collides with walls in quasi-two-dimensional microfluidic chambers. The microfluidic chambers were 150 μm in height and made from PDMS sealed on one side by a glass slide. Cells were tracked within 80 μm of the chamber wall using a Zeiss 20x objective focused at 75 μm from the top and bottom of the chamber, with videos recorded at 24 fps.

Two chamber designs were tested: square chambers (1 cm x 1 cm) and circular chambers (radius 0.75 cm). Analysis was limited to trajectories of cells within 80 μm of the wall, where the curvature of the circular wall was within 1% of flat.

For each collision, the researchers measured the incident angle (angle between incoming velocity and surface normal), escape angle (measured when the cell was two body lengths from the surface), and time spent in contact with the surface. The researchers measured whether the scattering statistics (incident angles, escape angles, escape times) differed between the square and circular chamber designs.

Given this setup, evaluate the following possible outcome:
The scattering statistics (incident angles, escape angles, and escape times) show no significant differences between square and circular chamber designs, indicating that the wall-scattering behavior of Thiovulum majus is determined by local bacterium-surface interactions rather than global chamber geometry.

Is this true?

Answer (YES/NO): YES